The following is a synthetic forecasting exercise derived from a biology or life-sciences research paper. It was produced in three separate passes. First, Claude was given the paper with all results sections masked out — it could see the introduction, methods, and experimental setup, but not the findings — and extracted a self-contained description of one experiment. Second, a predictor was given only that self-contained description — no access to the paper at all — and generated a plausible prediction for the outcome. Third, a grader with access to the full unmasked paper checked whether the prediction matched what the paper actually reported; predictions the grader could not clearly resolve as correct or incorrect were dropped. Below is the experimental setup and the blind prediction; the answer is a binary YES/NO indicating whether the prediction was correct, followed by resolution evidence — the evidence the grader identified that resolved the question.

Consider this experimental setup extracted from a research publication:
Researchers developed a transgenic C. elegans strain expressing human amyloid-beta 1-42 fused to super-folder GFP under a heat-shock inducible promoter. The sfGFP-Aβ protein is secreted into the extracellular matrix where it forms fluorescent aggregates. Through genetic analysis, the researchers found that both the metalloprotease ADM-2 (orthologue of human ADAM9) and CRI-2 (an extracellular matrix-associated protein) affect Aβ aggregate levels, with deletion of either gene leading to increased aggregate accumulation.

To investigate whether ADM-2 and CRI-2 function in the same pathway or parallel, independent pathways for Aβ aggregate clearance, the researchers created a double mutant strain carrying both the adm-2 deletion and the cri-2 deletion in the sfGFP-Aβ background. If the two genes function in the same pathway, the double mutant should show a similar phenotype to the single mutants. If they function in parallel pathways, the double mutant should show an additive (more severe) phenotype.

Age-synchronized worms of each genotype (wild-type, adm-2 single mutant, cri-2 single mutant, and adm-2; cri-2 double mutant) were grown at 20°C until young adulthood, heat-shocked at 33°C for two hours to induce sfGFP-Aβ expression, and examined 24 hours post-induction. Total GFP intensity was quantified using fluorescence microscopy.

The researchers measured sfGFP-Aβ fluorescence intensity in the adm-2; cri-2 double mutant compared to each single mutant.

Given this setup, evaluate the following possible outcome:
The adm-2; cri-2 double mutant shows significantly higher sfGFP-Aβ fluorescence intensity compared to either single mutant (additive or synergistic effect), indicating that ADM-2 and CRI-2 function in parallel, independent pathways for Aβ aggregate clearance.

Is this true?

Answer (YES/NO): NO